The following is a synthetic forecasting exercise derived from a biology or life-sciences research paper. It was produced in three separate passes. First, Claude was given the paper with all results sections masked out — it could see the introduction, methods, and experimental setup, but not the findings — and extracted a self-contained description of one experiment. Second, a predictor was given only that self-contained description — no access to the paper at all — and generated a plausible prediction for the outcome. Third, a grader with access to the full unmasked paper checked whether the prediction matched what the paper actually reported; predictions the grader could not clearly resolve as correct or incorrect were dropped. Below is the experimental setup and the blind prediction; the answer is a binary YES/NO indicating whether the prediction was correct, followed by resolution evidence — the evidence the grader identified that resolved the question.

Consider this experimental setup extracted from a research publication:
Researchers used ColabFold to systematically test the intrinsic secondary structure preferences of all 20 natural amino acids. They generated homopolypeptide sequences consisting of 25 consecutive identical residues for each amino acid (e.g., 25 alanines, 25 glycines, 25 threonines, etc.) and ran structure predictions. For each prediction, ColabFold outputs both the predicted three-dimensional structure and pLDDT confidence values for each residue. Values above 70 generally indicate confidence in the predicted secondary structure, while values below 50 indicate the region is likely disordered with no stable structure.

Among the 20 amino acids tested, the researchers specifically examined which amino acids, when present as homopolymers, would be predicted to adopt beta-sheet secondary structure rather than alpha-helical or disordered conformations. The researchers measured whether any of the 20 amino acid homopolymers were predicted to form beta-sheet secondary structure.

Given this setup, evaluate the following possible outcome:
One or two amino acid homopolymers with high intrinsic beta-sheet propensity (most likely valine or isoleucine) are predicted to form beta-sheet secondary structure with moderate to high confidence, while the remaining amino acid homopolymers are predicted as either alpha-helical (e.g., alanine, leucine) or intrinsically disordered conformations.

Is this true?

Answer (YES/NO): NO